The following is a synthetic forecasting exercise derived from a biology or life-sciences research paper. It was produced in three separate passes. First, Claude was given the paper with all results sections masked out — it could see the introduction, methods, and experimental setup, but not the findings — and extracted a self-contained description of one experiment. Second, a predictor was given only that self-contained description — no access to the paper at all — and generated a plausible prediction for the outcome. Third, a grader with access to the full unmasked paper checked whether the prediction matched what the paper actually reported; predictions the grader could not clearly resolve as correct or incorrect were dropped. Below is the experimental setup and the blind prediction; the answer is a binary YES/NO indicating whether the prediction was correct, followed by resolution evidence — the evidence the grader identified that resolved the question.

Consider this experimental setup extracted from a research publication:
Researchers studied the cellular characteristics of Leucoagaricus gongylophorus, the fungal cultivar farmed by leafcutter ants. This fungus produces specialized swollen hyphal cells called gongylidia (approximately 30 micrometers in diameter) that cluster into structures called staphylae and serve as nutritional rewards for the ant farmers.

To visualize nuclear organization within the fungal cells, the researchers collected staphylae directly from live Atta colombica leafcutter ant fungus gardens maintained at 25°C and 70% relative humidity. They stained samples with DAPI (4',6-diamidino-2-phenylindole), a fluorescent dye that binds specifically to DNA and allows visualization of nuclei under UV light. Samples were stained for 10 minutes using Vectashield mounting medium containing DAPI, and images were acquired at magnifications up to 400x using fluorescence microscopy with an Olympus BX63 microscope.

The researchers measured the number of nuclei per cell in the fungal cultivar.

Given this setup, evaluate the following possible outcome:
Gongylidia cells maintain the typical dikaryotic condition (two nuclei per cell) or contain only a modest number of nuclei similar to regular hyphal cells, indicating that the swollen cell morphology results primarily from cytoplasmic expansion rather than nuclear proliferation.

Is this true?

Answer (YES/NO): NO